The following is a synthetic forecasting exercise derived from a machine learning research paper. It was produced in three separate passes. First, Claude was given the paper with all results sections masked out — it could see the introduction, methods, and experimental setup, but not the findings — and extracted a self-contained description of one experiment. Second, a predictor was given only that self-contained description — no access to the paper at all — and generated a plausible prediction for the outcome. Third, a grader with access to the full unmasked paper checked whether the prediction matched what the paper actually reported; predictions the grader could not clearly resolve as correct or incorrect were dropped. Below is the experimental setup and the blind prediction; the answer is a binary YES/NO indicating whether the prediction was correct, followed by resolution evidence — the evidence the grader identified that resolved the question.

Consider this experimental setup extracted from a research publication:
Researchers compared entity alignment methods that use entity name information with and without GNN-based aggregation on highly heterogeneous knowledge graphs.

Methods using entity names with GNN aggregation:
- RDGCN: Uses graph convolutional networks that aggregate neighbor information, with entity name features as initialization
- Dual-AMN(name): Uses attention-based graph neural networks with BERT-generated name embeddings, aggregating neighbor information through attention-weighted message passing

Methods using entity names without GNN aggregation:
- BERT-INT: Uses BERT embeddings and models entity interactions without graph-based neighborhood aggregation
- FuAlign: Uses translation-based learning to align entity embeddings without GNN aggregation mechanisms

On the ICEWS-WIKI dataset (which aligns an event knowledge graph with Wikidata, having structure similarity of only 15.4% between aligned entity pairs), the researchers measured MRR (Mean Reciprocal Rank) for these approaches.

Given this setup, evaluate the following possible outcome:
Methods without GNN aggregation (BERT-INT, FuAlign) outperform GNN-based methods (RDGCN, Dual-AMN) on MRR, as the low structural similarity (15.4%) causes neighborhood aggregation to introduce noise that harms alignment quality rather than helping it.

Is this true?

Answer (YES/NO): YES